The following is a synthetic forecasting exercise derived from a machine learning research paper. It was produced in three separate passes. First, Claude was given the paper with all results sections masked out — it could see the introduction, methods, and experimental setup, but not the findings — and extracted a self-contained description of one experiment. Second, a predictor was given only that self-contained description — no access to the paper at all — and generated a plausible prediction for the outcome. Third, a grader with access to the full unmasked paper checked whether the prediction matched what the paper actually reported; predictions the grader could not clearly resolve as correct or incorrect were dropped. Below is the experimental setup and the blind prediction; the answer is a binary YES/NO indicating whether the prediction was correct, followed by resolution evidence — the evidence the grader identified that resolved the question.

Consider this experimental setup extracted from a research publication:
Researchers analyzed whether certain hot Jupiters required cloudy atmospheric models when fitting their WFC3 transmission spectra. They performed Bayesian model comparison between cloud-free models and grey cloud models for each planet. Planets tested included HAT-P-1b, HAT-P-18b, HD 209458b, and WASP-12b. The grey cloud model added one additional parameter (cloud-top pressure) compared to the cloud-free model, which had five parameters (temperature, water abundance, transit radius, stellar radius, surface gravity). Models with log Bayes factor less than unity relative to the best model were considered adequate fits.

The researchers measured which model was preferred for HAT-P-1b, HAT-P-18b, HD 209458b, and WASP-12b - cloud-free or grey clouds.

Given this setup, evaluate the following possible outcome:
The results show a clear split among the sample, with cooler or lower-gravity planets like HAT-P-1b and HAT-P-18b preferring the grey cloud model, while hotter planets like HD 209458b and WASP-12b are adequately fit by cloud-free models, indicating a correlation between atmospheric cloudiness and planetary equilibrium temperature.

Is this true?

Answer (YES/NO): NO